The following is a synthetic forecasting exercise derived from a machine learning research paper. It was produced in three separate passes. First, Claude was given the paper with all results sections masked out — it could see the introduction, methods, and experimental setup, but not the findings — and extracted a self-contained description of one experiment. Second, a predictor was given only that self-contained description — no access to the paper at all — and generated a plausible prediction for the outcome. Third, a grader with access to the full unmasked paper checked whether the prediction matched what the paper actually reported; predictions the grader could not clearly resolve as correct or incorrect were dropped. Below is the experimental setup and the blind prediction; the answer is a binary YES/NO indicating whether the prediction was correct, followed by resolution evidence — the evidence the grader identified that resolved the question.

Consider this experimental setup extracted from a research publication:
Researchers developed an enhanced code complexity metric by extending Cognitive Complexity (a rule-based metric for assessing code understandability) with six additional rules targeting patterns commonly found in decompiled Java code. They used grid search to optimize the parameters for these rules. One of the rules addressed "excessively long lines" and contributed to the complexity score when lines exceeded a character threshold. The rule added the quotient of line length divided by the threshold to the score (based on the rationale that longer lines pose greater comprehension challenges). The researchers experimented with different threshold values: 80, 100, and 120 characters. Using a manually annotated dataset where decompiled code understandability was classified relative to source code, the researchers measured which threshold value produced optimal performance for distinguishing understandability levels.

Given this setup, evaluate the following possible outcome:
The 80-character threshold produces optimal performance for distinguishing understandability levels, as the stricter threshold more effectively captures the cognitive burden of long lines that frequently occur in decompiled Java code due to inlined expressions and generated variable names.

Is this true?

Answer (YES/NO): NO